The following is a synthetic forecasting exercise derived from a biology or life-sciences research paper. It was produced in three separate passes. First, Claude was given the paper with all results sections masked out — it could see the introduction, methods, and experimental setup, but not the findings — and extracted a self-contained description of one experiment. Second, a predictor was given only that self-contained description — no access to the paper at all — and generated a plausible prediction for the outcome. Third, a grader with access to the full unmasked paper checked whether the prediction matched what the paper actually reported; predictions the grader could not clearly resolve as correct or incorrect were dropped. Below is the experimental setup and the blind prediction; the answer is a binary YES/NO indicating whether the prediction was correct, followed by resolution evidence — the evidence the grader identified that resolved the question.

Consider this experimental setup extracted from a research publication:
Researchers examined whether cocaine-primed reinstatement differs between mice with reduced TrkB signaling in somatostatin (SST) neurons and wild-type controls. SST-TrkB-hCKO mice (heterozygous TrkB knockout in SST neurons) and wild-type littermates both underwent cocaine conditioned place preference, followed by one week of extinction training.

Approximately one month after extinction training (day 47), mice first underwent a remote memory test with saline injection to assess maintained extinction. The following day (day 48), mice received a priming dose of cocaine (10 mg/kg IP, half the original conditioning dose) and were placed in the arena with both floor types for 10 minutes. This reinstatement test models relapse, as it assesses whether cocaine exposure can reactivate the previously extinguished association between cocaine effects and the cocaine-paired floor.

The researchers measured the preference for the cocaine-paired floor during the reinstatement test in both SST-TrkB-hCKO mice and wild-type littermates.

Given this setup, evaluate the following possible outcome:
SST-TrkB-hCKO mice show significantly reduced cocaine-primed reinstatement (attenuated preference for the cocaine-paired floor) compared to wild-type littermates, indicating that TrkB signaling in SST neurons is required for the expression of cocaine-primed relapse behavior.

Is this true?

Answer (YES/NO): NO